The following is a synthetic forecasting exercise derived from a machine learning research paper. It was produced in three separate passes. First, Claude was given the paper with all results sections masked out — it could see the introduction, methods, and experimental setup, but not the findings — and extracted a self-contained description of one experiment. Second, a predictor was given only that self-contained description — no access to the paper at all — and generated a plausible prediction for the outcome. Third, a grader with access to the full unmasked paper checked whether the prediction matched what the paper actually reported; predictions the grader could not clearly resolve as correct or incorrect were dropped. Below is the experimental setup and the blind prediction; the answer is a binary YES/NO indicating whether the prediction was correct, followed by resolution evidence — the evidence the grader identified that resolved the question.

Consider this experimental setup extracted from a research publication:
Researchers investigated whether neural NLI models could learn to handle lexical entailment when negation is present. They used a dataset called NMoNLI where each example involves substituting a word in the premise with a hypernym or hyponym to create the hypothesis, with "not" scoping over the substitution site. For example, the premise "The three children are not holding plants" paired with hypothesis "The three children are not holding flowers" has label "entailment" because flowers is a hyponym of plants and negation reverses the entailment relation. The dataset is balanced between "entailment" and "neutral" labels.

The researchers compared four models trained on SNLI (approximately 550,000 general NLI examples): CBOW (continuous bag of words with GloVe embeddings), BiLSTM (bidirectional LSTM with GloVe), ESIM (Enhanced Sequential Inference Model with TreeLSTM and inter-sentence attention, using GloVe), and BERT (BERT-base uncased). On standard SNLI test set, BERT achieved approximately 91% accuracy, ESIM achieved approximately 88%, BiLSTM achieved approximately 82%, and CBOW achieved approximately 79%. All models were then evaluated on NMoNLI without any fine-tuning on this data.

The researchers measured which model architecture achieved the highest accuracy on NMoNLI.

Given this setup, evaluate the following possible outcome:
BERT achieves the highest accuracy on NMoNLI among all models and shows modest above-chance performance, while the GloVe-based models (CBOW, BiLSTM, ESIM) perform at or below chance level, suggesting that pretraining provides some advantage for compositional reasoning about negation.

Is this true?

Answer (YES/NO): NO